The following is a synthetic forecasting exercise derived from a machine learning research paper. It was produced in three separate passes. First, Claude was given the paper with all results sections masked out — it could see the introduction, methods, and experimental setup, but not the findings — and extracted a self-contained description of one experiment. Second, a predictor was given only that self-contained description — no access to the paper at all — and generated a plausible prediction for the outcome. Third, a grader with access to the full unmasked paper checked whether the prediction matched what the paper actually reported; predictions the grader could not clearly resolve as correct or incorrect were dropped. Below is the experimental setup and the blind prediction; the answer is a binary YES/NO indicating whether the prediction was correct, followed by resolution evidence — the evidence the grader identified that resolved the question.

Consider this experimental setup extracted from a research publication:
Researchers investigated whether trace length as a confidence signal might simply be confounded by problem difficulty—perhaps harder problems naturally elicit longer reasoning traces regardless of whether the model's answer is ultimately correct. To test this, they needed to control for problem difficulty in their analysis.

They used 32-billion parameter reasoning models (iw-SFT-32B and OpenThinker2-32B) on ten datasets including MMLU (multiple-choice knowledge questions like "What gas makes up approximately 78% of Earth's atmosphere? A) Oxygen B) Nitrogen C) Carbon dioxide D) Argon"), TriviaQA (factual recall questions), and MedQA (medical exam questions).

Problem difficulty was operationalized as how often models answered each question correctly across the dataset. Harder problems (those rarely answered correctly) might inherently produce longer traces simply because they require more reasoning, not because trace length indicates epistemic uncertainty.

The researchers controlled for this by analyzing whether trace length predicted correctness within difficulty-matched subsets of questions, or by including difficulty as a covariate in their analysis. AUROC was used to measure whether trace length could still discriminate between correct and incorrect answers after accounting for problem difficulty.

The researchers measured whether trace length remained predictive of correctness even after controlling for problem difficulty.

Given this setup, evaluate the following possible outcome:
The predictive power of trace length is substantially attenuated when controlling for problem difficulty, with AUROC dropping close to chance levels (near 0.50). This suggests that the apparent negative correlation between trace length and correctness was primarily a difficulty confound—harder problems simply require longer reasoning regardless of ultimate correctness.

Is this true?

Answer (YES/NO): NO